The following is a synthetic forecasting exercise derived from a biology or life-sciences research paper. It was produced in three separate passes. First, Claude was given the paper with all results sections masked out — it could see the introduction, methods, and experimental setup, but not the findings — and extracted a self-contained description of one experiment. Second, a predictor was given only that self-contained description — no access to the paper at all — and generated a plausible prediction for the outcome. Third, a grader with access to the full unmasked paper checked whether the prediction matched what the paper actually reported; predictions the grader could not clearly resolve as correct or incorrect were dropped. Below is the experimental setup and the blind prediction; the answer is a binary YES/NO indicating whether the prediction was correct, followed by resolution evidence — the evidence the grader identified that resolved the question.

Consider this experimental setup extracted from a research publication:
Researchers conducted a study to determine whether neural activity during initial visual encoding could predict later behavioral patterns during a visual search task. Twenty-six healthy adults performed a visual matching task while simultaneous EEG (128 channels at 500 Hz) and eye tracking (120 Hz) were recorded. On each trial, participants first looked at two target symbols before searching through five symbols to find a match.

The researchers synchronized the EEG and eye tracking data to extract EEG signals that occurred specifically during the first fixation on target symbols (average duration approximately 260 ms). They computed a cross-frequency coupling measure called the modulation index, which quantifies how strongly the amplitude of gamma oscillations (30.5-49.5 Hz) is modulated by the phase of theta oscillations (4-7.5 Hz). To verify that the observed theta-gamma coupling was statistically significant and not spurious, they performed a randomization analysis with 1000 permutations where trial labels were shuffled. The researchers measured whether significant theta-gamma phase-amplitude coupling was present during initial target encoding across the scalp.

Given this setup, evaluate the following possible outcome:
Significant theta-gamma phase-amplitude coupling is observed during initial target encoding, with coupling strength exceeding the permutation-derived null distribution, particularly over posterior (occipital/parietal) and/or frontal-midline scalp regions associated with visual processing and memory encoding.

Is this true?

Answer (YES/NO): YES